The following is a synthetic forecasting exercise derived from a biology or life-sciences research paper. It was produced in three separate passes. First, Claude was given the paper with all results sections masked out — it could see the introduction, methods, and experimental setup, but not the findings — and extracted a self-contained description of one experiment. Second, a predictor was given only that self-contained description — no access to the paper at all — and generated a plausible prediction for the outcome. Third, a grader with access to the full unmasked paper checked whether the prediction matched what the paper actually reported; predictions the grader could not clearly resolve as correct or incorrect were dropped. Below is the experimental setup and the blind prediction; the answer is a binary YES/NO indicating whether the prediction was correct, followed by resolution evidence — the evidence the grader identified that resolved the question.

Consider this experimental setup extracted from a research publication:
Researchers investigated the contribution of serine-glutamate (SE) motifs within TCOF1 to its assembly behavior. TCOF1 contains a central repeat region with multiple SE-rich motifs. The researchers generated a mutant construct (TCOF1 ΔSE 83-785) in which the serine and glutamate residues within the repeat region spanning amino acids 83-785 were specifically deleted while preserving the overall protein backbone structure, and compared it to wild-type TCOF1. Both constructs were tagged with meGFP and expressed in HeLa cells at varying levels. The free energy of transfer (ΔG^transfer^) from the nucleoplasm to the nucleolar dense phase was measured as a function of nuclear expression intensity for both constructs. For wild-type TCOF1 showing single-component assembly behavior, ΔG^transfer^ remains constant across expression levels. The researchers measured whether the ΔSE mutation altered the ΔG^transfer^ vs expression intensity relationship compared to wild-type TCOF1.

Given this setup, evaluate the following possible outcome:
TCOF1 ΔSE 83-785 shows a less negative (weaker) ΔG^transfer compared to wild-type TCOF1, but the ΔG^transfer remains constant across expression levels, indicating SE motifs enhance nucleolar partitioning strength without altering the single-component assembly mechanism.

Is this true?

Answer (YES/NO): NO